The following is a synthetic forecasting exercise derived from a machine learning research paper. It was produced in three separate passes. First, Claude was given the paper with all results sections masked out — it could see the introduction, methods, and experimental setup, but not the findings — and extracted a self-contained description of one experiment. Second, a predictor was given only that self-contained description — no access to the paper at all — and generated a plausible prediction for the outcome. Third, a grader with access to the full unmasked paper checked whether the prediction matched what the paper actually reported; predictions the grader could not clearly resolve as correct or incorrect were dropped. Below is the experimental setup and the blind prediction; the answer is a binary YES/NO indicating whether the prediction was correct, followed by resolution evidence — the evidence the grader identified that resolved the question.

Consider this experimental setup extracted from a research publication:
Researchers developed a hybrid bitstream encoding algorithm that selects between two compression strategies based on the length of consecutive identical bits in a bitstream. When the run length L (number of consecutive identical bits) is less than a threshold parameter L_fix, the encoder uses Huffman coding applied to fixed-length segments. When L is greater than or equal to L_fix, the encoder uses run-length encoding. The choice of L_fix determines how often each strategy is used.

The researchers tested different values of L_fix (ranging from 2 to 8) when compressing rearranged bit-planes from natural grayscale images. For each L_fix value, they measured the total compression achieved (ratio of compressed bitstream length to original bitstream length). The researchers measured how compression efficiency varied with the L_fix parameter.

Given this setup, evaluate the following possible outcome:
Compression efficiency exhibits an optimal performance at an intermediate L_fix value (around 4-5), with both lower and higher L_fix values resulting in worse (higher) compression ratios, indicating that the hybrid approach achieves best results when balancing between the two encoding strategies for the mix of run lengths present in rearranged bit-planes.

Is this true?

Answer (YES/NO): NO